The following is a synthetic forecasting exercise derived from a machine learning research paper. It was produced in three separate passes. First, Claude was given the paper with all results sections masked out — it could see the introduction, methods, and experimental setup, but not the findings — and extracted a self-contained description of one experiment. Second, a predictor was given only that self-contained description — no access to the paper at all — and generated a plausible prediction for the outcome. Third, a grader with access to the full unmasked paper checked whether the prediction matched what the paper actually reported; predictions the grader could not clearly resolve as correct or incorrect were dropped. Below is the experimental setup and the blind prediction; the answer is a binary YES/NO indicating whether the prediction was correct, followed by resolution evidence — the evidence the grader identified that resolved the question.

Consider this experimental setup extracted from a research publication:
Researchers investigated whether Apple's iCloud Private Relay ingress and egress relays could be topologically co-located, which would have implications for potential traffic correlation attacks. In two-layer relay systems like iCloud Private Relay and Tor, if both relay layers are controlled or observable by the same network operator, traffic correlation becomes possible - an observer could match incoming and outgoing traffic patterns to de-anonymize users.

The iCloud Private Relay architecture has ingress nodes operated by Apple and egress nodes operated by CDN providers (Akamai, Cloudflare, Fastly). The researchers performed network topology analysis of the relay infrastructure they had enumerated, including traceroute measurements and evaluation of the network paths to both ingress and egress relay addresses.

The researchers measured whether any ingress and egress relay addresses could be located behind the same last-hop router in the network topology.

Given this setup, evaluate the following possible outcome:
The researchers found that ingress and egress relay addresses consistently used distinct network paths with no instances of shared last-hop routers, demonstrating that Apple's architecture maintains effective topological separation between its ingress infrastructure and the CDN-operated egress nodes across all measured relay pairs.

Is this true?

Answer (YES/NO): NO